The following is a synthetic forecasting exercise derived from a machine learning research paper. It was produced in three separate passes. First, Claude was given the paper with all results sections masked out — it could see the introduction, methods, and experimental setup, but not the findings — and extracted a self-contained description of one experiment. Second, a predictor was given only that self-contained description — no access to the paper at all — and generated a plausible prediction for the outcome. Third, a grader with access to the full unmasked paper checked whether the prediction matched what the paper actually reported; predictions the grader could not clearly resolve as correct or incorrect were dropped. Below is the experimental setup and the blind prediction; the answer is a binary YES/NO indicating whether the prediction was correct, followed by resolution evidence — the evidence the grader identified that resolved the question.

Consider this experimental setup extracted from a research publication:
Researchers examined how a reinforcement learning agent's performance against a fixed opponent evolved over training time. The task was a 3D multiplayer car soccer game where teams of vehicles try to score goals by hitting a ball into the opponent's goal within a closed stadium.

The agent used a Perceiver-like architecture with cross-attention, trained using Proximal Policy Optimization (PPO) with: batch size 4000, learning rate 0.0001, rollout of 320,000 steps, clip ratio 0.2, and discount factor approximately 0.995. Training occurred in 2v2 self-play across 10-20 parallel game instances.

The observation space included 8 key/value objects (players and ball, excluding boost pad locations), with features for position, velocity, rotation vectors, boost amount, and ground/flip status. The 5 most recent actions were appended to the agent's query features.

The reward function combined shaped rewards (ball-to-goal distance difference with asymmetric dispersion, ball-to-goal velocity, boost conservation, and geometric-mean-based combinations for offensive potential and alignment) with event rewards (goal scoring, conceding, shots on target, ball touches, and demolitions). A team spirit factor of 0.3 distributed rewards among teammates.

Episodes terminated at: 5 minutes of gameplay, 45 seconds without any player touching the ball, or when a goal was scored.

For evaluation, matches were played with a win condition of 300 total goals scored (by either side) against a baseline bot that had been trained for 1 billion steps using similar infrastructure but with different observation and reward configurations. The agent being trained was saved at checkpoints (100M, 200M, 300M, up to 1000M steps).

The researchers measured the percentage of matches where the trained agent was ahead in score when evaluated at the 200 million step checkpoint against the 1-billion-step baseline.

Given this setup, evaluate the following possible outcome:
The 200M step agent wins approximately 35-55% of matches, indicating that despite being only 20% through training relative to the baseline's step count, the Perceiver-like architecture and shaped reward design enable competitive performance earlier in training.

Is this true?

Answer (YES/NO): YES